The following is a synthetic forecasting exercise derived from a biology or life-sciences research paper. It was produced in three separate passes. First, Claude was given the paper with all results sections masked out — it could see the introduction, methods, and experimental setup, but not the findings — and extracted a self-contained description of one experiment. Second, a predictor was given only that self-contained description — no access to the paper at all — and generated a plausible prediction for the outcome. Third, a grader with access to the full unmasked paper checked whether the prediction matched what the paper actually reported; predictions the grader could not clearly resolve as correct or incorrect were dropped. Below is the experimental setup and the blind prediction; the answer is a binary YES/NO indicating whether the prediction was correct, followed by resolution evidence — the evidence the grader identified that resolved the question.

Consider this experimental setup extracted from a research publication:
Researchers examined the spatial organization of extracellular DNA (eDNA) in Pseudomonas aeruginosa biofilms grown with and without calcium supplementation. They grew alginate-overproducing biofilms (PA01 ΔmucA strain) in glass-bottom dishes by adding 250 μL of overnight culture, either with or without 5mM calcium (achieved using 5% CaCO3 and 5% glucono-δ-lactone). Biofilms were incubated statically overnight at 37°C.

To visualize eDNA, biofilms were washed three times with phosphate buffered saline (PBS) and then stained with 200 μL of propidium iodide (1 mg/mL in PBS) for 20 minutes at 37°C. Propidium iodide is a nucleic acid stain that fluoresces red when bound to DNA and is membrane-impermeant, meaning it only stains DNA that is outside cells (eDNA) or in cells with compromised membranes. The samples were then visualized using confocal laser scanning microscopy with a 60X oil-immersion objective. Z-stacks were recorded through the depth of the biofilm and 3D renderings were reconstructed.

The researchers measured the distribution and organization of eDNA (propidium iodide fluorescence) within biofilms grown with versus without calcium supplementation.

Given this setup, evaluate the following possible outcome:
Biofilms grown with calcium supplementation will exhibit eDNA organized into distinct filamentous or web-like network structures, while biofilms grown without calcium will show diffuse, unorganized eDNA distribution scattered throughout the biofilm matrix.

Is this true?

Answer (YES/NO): NO